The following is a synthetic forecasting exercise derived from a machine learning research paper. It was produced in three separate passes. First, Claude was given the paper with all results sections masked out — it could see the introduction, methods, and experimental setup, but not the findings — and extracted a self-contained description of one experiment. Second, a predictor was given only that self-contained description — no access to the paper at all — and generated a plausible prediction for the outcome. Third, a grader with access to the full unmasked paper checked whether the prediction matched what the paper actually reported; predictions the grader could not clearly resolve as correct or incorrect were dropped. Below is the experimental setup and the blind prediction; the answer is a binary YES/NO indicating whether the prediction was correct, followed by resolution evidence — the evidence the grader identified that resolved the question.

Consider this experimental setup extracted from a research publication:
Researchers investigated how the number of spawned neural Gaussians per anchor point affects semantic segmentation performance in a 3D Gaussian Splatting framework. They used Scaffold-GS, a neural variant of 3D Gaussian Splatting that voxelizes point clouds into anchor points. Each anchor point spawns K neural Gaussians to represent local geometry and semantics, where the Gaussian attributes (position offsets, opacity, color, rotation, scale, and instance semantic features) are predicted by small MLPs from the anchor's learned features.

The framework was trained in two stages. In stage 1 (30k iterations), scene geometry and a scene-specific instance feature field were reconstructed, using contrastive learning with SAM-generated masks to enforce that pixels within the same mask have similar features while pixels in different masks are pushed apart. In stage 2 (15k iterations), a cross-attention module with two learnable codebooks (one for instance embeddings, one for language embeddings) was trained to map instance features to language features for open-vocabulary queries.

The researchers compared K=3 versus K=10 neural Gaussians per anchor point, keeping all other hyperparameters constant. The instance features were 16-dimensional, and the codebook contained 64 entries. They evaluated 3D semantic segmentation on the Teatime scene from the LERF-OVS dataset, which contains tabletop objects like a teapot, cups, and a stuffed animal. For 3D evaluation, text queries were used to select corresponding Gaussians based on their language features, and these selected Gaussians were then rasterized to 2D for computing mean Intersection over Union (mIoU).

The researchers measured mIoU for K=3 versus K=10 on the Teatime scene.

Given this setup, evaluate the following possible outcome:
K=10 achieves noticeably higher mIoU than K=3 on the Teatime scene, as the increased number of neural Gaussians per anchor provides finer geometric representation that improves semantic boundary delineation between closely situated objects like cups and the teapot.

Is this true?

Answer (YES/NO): NO